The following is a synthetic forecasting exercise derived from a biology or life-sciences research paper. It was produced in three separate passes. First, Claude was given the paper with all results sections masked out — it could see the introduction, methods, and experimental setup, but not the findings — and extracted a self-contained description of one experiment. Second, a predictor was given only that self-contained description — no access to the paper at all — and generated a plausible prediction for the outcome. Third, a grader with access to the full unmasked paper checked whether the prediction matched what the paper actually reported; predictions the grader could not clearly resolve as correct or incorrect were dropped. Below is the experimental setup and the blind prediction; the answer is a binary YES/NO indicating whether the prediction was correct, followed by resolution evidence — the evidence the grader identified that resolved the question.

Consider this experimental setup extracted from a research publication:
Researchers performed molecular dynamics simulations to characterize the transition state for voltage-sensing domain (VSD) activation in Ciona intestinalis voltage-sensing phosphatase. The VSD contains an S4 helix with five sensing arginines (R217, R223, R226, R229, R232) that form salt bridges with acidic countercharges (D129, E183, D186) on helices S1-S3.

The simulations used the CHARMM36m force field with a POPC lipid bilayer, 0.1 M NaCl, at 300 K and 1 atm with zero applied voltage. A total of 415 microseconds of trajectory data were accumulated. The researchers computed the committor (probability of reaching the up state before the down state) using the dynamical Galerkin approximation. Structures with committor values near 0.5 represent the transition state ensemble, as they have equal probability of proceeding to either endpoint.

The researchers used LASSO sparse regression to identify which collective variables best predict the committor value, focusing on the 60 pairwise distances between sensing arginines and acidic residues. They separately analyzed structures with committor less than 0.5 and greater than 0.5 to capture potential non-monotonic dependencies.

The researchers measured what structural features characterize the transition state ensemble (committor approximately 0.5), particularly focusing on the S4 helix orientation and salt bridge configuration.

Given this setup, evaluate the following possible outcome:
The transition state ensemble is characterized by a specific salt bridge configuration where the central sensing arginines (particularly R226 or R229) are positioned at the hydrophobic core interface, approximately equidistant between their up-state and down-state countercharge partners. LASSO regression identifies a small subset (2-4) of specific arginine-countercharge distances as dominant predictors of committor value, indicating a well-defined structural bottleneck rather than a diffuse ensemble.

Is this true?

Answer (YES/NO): NO